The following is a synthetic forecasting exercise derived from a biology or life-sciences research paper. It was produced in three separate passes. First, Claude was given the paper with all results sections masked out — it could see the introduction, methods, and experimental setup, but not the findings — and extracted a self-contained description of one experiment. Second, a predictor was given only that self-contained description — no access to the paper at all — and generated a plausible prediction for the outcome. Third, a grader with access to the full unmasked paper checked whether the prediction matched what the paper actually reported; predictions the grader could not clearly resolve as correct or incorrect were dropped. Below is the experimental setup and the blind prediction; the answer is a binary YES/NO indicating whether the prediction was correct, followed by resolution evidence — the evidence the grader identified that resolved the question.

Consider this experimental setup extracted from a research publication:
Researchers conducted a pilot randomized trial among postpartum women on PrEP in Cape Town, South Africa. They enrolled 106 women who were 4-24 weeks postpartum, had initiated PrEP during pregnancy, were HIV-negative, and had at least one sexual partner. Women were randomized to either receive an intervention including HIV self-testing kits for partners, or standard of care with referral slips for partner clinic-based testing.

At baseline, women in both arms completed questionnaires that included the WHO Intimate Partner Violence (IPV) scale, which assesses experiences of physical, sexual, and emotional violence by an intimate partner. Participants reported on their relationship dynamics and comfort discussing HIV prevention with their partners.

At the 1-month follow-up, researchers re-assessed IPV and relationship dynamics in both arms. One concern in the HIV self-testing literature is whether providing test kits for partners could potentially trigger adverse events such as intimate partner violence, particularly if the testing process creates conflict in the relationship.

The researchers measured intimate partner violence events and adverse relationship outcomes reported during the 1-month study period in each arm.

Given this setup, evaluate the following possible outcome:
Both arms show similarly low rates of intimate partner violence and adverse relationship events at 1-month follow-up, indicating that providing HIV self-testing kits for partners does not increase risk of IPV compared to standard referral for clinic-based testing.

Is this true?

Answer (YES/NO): YES